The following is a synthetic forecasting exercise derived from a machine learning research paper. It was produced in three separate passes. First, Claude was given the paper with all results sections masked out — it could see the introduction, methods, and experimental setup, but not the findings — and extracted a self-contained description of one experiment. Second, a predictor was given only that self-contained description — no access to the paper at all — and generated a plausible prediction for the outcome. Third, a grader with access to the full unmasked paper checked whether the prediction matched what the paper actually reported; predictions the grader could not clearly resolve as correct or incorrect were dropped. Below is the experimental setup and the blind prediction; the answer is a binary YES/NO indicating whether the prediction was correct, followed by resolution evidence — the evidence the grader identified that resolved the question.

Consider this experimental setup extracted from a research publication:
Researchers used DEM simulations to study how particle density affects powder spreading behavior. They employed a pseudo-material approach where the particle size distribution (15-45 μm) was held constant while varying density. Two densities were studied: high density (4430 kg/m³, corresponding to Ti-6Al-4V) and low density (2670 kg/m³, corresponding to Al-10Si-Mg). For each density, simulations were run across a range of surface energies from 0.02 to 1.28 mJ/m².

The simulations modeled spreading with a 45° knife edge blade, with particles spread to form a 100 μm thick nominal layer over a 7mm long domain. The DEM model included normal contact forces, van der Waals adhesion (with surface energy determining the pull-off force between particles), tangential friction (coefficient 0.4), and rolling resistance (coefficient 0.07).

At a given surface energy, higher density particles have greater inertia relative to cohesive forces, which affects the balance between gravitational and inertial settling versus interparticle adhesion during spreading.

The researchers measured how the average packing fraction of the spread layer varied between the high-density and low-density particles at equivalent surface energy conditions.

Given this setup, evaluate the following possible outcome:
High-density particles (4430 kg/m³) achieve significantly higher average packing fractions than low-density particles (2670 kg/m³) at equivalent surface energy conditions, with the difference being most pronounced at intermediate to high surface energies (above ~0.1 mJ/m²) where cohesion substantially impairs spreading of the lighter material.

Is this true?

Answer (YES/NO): NO